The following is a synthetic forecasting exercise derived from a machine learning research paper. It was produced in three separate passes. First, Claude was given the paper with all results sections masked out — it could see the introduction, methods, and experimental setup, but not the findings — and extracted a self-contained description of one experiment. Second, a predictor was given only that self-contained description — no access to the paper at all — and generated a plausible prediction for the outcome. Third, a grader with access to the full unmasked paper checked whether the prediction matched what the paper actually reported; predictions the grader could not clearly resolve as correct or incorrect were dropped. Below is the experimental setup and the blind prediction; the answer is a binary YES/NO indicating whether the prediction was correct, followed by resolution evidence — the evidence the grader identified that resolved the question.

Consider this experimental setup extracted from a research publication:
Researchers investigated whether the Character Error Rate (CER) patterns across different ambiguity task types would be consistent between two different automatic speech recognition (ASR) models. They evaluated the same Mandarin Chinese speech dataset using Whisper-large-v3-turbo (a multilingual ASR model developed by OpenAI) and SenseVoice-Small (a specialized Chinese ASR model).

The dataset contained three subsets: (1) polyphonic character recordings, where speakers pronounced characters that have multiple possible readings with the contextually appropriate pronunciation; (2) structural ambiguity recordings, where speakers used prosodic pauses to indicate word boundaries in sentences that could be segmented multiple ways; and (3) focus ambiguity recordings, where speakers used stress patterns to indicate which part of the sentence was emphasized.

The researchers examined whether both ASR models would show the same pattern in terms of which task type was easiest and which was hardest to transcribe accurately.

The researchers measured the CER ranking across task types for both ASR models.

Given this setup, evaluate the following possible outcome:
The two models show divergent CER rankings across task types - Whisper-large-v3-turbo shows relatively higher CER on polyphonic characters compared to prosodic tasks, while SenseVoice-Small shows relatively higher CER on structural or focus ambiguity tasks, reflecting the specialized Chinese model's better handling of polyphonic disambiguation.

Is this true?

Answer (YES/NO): NO